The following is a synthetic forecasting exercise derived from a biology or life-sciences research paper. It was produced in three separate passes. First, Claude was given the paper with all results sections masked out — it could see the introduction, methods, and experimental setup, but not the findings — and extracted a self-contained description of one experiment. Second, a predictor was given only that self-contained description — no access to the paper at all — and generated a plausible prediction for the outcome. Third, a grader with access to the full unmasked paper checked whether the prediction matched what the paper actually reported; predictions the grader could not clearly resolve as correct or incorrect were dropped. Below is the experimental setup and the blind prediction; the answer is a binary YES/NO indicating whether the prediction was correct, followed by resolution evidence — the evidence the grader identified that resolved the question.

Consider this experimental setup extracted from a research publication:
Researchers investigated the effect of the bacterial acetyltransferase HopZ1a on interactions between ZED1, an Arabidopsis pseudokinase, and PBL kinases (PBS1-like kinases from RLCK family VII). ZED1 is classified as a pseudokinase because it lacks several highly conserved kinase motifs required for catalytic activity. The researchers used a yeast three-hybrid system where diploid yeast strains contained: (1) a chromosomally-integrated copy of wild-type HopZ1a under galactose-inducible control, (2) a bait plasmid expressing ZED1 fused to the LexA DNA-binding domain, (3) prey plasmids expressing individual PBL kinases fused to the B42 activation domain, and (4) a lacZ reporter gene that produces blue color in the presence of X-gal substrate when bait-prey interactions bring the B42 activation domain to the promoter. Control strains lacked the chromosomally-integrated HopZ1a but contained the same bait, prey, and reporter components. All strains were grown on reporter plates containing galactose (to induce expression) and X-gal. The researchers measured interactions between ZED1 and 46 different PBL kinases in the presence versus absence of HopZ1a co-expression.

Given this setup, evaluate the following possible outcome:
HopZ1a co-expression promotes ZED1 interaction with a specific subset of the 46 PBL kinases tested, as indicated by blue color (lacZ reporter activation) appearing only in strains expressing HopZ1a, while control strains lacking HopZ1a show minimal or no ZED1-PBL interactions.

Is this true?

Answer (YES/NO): YES